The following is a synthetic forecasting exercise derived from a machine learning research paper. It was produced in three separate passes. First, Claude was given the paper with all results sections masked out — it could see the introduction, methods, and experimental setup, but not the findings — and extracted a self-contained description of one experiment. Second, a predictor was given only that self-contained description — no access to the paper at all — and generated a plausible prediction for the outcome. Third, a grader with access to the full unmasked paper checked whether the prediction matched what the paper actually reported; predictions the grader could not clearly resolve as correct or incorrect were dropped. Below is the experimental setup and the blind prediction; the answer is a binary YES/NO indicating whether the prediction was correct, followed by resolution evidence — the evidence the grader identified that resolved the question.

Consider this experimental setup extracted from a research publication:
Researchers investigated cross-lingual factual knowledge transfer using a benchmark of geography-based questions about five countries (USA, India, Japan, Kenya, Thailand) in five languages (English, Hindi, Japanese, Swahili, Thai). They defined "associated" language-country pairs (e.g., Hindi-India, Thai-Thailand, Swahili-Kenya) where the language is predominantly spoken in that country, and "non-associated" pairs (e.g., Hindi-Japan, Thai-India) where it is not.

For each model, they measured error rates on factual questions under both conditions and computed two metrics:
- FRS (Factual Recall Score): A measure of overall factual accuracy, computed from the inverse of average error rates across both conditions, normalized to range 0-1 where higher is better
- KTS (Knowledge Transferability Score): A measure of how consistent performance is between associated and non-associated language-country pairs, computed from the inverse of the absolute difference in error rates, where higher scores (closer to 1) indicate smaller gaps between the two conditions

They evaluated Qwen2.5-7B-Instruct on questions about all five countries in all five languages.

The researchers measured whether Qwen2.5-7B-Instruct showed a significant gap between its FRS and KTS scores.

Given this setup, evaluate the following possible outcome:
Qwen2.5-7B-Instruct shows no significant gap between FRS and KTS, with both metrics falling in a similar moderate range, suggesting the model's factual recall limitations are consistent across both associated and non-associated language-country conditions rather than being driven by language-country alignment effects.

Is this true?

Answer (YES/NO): NO